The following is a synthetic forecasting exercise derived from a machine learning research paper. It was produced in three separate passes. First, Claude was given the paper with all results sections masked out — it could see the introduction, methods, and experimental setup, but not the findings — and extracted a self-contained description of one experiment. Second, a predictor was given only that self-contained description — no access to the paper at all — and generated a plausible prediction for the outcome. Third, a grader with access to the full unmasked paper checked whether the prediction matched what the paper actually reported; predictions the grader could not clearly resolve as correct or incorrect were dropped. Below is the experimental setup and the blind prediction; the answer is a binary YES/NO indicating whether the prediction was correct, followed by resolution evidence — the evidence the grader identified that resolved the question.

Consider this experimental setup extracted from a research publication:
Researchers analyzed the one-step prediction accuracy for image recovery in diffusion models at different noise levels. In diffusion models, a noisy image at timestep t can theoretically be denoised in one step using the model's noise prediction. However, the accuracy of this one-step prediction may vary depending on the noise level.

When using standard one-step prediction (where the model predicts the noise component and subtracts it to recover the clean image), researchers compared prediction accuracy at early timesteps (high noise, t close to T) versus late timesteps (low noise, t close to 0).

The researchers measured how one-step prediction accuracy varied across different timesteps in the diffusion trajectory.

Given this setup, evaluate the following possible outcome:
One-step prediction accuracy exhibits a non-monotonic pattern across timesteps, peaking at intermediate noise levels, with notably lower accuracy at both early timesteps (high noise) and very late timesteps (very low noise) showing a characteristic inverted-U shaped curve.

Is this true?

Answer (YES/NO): NO